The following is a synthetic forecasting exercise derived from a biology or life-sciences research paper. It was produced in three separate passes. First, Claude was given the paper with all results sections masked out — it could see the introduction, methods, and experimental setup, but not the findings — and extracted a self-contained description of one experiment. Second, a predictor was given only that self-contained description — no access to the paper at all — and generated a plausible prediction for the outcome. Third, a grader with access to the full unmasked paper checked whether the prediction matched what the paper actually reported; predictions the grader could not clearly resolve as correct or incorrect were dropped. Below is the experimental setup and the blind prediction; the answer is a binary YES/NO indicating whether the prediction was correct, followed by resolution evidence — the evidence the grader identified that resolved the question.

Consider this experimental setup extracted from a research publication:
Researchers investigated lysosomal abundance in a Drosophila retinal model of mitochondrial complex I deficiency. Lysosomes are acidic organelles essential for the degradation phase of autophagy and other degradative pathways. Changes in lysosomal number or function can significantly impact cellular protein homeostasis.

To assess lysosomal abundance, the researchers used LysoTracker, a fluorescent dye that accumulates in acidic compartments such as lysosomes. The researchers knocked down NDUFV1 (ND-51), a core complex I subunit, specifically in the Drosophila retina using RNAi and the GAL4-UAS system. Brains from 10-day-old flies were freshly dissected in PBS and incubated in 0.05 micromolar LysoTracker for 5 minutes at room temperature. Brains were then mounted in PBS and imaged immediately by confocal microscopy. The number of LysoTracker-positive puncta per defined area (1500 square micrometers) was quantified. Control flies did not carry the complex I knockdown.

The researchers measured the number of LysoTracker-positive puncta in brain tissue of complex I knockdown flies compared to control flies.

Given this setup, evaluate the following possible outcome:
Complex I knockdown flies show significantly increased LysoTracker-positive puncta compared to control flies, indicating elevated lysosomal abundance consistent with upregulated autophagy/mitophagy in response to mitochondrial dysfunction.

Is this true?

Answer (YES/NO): YES